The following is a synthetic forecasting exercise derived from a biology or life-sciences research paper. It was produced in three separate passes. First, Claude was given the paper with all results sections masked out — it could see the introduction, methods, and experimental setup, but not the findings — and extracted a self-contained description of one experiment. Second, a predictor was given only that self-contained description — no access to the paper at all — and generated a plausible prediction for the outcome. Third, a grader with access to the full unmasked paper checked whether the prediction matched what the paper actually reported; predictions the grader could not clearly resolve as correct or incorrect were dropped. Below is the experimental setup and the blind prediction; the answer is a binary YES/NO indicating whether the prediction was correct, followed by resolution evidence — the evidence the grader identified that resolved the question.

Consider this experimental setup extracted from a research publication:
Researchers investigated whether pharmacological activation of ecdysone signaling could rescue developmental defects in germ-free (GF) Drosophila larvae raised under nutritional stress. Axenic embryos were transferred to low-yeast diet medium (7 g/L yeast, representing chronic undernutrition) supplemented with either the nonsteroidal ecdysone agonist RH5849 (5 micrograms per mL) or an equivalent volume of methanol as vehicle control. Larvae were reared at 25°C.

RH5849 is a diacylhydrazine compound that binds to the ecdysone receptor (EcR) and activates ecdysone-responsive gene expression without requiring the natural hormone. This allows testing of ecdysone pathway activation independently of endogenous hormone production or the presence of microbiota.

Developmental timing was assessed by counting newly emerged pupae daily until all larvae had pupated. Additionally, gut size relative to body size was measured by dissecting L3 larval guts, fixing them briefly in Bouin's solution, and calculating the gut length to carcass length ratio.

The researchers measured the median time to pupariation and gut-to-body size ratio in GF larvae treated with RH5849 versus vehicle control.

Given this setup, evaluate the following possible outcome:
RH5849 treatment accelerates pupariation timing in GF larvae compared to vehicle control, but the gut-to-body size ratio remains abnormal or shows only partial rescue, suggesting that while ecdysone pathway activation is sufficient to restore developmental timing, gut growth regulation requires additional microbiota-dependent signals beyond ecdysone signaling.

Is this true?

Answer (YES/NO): NO